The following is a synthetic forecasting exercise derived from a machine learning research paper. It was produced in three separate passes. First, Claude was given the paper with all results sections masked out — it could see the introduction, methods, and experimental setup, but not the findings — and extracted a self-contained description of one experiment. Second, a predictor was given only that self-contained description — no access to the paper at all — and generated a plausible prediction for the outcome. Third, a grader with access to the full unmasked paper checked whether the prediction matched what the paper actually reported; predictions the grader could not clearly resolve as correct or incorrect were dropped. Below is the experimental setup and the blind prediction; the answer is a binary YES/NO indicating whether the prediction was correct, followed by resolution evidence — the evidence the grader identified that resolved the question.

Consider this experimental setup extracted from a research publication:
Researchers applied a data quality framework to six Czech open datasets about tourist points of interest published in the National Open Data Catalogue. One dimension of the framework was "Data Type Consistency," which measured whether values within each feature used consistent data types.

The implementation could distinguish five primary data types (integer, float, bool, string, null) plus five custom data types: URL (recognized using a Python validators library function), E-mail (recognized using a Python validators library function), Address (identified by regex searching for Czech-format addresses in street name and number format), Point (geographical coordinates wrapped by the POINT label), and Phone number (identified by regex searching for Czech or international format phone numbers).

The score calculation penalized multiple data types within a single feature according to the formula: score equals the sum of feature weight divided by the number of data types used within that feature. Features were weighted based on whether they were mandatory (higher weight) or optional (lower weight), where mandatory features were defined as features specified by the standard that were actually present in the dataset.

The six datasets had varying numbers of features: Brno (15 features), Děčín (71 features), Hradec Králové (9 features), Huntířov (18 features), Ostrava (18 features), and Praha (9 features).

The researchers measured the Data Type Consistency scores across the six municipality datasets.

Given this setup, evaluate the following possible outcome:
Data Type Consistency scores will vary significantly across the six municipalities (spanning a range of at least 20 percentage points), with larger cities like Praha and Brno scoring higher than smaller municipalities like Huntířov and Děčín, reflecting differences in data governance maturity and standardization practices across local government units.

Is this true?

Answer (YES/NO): NO